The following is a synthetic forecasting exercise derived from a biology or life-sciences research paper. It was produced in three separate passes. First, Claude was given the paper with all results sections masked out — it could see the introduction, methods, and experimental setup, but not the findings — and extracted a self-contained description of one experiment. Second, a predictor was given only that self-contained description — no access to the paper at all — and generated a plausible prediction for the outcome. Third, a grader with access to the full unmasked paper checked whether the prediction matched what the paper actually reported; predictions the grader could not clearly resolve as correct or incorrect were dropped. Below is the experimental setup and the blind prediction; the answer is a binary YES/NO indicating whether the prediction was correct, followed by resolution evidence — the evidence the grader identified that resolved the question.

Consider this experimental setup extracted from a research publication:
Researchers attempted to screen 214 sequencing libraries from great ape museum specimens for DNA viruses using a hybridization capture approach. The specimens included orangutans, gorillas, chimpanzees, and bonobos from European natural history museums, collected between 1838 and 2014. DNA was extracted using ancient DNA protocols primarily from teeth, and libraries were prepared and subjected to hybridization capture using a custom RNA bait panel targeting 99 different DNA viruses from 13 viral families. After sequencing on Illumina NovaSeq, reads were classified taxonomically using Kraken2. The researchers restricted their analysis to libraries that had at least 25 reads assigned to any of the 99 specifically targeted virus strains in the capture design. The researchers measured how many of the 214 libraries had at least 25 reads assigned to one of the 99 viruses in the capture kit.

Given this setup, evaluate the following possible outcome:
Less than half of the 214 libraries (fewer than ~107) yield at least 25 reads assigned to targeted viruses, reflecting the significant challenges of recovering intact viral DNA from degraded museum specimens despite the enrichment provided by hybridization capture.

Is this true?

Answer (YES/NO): YES